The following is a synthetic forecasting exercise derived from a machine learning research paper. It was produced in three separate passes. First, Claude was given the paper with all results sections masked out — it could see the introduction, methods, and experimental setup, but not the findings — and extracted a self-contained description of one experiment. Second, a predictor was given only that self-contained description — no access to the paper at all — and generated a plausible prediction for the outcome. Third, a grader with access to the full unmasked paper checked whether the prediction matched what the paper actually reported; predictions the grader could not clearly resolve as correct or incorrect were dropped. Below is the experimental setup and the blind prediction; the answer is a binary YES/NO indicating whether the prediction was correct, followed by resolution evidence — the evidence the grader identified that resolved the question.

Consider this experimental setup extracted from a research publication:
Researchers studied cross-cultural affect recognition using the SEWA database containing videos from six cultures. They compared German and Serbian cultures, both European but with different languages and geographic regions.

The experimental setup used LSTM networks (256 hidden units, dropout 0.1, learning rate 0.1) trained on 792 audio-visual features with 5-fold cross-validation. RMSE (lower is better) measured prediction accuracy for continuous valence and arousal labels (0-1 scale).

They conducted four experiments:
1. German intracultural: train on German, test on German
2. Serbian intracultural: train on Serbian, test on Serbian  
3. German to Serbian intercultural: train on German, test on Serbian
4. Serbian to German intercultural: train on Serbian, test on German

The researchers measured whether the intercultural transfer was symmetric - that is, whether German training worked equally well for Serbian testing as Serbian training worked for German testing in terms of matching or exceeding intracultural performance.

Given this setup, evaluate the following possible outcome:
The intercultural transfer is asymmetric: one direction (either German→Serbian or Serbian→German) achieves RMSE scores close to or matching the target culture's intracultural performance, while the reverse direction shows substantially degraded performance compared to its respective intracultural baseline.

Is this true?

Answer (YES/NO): NO